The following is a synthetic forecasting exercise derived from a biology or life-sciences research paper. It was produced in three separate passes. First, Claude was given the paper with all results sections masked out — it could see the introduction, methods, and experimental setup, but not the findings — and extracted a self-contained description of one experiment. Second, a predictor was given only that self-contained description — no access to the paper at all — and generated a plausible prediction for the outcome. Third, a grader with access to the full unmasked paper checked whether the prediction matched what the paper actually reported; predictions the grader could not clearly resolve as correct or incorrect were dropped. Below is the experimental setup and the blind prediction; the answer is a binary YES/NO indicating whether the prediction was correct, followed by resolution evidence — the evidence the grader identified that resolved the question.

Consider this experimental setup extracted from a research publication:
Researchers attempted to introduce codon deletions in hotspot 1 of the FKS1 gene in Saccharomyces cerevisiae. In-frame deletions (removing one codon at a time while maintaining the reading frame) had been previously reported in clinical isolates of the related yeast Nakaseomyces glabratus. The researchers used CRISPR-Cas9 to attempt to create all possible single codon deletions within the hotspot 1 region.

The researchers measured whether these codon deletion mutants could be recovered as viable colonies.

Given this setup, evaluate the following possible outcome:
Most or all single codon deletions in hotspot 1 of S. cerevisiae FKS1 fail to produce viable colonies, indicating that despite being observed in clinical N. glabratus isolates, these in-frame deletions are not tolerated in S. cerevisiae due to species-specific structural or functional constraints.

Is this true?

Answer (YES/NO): YES